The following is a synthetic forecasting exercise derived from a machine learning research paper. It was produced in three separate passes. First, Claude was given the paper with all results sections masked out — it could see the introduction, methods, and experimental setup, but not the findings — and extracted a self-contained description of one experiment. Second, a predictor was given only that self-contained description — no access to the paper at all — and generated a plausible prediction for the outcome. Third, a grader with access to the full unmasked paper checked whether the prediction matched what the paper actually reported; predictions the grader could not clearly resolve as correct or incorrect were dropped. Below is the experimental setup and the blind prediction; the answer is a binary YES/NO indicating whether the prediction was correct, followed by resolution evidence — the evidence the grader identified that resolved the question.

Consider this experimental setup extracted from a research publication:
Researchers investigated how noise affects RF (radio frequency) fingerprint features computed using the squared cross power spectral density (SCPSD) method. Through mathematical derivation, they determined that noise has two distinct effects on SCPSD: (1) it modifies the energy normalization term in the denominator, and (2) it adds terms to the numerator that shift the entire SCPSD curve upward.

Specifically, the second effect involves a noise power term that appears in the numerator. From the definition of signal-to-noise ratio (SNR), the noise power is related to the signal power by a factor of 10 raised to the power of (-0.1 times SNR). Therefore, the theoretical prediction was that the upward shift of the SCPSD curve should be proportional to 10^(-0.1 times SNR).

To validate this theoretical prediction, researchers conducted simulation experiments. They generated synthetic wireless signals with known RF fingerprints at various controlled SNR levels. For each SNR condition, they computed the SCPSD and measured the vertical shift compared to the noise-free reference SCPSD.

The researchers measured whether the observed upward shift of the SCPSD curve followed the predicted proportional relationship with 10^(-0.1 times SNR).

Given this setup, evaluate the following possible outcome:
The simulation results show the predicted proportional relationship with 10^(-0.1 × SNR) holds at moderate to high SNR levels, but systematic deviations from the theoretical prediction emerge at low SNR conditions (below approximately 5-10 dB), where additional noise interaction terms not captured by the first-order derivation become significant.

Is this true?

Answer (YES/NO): NO